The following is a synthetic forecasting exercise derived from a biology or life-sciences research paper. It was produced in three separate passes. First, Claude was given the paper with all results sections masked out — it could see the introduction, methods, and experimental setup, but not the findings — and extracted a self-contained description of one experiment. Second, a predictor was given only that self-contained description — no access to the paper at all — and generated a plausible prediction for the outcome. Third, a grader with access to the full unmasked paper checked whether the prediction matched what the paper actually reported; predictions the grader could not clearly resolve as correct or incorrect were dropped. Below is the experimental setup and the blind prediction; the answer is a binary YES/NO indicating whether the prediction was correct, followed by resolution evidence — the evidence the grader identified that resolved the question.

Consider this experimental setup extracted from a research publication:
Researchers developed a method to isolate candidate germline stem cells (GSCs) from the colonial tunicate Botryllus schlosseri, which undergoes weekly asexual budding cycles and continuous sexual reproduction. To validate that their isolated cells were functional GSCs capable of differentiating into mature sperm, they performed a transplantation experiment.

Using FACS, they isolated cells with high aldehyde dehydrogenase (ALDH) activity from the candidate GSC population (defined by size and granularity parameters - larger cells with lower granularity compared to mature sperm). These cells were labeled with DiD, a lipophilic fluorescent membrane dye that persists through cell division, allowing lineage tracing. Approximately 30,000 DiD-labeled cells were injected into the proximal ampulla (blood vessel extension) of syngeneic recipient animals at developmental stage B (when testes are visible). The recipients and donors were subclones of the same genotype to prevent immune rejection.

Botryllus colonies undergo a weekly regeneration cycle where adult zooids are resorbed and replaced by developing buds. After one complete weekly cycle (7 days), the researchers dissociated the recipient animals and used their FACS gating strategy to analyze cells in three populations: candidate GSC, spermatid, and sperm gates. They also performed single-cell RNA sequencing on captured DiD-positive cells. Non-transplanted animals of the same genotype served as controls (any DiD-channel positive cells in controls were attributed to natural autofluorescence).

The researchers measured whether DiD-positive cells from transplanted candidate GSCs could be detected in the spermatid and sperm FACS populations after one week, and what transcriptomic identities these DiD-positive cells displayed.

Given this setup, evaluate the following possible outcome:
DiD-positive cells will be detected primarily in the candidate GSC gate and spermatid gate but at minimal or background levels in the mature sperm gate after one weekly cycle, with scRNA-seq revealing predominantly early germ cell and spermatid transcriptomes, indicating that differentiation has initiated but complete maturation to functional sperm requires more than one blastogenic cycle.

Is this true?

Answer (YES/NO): NO